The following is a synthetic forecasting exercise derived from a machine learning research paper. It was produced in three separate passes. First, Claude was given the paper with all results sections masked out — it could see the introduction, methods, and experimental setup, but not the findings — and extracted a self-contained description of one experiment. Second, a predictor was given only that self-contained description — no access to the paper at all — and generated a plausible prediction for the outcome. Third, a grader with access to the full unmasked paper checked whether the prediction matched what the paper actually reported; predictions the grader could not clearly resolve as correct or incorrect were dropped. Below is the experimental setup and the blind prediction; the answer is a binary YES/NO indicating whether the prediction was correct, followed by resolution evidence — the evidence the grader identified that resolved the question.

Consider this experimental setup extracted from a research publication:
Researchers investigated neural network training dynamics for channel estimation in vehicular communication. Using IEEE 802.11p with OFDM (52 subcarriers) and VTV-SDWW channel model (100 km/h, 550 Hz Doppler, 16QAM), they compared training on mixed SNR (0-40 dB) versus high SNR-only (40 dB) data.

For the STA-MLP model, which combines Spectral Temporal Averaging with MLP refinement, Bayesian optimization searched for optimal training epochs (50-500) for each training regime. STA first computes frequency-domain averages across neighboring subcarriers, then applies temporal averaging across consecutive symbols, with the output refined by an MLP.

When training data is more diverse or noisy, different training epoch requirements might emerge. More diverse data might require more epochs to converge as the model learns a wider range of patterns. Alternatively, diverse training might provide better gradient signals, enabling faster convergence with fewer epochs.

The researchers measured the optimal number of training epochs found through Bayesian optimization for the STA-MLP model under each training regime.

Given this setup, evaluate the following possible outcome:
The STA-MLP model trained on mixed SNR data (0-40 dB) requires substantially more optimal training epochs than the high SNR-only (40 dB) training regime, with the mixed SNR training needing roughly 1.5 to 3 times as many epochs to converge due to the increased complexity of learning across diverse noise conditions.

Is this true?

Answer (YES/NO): NO